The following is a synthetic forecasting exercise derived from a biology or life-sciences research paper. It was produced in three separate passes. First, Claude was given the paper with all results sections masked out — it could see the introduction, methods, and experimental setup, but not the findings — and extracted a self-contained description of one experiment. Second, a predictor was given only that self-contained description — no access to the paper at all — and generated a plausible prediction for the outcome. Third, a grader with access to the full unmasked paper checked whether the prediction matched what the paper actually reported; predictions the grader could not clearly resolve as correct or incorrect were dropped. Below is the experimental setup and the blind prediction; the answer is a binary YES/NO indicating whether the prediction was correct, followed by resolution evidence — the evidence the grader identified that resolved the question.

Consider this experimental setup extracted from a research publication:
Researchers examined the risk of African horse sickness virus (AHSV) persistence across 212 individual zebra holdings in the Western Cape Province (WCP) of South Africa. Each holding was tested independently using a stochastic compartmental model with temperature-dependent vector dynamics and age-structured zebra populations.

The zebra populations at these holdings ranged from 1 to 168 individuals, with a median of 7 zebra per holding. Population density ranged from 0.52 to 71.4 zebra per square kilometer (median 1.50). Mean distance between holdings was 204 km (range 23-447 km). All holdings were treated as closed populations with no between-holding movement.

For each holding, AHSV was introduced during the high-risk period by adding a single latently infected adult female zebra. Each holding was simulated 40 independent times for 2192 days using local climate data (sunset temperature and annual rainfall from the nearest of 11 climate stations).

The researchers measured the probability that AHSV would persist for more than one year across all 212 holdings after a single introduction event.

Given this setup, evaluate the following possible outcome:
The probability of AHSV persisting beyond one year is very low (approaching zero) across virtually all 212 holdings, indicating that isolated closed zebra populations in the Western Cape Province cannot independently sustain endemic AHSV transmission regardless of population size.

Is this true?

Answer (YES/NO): NO